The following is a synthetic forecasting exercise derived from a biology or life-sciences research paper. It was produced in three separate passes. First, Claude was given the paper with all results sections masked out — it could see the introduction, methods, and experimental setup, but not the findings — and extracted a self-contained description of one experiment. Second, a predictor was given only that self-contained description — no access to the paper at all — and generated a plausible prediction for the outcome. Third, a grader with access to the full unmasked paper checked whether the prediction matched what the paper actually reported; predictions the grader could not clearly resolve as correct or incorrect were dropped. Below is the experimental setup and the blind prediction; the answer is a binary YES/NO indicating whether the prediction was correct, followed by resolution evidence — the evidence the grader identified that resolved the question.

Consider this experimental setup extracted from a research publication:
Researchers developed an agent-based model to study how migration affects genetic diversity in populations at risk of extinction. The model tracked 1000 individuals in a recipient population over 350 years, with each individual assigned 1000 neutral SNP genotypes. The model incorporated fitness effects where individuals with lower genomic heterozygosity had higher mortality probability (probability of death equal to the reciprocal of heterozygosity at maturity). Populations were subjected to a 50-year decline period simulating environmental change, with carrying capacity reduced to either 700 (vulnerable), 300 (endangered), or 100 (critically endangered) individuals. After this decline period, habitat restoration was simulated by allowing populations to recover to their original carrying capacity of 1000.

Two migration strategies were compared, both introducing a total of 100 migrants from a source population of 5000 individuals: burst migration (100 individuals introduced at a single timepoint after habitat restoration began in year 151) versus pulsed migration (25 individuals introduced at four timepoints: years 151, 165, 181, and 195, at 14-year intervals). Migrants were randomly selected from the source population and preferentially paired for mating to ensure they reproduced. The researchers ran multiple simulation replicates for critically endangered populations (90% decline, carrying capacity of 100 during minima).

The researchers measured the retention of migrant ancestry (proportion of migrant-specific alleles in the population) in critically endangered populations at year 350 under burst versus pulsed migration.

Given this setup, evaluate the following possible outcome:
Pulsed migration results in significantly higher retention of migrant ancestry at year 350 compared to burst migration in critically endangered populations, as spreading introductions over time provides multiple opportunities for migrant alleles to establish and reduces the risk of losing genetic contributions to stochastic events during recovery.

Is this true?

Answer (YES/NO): NO